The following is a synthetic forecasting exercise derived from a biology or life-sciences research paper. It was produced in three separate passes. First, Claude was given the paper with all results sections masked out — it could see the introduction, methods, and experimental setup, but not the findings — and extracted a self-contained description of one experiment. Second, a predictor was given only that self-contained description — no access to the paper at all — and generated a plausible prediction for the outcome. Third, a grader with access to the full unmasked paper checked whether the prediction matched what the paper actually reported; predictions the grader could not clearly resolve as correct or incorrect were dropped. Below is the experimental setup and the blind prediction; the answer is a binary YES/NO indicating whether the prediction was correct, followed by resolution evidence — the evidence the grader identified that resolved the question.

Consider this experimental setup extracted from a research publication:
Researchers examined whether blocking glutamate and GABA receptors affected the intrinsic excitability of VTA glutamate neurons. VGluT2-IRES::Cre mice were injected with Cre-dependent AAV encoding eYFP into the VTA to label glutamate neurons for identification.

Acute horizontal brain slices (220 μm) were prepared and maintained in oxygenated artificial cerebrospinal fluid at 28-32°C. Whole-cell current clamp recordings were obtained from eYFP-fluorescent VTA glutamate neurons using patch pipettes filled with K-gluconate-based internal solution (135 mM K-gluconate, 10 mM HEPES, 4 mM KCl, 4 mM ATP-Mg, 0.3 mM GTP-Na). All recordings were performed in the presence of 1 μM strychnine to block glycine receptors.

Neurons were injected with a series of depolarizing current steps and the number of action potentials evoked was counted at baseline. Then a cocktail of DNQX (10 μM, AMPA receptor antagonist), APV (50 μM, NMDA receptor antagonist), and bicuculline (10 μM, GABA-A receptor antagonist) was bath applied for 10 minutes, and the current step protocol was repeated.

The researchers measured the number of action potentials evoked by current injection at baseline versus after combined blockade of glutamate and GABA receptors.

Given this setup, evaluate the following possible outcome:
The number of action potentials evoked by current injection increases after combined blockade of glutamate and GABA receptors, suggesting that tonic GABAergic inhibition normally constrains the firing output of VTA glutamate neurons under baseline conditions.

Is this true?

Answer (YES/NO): NO